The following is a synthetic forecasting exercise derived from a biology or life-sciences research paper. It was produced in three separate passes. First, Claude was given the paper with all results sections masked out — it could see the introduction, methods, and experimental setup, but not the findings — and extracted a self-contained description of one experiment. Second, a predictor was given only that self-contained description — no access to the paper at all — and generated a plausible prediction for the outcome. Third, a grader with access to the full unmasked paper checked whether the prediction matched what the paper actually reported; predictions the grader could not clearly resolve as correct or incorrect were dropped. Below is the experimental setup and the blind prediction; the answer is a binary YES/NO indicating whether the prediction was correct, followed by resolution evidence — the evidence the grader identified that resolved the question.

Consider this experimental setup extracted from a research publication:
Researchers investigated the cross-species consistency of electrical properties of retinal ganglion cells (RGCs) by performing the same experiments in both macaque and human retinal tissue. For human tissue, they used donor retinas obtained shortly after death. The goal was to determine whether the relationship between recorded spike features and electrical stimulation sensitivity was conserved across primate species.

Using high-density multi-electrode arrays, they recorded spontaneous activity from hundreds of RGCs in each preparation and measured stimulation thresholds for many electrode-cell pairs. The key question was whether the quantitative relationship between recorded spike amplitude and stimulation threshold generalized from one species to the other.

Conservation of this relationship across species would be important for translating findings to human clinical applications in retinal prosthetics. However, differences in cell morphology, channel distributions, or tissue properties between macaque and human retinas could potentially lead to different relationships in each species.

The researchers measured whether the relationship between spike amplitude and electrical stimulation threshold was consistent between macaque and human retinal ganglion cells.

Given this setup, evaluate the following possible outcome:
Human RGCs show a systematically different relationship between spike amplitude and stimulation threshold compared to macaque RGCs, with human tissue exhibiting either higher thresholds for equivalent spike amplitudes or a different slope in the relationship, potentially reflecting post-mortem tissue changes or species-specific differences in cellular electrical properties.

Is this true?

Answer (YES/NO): NO